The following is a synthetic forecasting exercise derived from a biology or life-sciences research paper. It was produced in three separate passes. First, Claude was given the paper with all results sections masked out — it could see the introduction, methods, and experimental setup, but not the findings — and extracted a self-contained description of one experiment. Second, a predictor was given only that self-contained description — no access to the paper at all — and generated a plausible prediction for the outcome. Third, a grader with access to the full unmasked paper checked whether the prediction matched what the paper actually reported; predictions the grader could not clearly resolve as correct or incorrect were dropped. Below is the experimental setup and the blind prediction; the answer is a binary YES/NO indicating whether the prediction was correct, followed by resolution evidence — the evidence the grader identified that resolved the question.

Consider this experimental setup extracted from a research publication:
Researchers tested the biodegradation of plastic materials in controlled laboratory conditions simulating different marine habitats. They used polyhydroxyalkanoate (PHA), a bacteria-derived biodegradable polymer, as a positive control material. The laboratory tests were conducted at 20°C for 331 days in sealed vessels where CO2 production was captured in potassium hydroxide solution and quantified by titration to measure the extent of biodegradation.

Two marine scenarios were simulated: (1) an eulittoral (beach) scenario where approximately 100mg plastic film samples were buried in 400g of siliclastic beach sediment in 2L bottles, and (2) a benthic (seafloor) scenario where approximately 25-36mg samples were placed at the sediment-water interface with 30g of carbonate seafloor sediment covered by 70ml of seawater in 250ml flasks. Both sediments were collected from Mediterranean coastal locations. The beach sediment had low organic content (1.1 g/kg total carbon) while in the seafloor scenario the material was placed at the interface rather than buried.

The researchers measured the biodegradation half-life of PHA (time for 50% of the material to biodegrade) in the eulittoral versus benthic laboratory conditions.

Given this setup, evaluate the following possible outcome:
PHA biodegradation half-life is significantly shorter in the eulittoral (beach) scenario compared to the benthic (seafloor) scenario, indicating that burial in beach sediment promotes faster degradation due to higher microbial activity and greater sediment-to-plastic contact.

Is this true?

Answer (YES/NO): NO